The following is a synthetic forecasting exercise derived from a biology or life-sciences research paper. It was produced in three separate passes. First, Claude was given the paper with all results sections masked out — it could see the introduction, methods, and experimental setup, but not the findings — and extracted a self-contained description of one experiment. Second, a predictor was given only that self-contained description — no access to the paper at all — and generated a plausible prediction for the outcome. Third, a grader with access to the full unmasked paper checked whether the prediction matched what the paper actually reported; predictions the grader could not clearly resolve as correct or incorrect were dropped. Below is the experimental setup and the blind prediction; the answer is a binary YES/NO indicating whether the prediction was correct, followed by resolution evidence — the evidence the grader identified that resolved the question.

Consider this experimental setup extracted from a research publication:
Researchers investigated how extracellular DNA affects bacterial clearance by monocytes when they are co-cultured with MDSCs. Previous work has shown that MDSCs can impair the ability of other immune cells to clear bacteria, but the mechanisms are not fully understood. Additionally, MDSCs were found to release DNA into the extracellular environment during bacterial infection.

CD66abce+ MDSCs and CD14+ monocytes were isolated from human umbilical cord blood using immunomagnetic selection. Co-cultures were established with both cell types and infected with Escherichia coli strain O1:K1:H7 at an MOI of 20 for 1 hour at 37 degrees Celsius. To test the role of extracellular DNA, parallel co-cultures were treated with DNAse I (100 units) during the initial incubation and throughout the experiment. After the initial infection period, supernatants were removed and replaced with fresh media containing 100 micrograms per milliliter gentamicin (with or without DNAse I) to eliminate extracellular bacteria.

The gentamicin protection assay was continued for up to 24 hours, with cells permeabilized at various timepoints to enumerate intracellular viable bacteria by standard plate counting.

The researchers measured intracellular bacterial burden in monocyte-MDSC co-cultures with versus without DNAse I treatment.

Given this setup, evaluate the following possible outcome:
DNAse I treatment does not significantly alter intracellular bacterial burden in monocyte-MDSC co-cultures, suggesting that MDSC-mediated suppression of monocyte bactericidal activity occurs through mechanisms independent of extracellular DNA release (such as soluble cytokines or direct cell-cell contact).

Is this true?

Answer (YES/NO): YES